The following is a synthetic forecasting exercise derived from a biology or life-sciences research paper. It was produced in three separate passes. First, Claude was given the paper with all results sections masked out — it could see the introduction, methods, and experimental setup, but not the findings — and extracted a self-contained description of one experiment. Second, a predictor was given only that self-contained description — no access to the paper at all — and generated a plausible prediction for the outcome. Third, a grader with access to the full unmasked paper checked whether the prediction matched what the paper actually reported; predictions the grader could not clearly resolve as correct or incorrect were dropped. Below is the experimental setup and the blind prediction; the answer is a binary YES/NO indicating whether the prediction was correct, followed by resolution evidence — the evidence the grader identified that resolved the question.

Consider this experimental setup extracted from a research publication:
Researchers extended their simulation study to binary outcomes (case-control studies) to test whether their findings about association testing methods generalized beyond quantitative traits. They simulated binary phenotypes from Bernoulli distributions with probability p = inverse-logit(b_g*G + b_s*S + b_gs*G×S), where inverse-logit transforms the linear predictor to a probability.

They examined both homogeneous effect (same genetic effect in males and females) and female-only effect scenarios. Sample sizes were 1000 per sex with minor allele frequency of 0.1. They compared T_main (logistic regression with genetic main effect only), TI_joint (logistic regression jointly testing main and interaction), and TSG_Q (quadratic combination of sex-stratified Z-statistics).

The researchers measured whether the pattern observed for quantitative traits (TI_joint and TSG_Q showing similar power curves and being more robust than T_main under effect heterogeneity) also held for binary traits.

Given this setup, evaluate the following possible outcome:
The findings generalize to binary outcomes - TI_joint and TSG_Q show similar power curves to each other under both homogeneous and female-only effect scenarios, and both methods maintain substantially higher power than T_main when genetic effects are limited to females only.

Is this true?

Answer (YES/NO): YES